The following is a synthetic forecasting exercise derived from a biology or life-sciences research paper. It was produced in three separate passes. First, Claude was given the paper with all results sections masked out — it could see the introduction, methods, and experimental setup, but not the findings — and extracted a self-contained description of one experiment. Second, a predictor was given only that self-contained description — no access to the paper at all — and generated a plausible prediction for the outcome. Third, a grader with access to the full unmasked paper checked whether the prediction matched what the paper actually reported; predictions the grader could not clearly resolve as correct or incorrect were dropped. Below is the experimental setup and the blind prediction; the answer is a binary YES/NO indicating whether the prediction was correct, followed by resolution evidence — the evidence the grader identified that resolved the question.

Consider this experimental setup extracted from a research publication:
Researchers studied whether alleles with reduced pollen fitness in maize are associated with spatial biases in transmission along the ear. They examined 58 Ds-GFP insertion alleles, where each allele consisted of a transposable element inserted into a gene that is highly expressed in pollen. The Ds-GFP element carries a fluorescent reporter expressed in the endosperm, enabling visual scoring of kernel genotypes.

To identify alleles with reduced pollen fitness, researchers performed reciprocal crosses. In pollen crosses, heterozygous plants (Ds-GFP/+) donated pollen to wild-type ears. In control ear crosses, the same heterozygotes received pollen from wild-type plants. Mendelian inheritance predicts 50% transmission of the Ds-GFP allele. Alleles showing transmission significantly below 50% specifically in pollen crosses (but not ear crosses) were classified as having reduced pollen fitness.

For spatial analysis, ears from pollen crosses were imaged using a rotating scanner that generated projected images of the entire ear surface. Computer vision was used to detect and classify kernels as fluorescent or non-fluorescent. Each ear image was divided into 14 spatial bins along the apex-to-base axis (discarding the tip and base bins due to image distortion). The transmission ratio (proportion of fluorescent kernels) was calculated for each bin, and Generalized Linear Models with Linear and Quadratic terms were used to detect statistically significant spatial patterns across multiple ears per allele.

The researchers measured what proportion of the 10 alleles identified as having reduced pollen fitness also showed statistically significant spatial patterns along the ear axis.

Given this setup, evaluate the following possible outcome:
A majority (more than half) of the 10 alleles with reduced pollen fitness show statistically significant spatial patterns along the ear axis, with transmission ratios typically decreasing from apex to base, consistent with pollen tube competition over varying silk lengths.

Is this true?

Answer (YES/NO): NO